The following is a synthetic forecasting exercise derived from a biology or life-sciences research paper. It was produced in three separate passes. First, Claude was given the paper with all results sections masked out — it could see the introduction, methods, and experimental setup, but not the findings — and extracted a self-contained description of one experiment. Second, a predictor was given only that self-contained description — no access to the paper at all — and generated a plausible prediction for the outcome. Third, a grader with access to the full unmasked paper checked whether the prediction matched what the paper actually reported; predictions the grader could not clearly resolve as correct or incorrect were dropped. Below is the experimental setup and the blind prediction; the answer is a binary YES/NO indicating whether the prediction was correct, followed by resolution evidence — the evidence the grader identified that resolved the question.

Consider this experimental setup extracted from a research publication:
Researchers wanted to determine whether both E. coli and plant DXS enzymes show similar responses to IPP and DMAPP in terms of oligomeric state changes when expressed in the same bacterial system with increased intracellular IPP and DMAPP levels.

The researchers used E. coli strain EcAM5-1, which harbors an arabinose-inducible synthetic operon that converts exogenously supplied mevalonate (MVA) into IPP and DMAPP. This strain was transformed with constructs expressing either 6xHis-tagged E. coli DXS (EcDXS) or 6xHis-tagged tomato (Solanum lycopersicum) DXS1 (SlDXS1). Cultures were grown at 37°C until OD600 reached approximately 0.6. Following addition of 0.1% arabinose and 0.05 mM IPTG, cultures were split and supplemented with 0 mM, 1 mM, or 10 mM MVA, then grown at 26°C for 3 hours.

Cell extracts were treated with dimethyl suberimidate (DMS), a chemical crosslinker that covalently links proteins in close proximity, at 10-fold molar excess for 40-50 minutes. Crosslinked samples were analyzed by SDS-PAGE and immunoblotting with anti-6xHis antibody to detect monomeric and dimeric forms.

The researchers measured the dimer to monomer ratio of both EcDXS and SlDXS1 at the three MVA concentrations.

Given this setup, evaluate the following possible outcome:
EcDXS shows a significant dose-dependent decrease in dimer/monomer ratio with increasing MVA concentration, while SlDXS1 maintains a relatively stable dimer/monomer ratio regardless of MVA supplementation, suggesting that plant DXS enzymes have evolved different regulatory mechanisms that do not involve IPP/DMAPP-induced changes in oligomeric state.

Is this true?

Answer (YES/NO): NO